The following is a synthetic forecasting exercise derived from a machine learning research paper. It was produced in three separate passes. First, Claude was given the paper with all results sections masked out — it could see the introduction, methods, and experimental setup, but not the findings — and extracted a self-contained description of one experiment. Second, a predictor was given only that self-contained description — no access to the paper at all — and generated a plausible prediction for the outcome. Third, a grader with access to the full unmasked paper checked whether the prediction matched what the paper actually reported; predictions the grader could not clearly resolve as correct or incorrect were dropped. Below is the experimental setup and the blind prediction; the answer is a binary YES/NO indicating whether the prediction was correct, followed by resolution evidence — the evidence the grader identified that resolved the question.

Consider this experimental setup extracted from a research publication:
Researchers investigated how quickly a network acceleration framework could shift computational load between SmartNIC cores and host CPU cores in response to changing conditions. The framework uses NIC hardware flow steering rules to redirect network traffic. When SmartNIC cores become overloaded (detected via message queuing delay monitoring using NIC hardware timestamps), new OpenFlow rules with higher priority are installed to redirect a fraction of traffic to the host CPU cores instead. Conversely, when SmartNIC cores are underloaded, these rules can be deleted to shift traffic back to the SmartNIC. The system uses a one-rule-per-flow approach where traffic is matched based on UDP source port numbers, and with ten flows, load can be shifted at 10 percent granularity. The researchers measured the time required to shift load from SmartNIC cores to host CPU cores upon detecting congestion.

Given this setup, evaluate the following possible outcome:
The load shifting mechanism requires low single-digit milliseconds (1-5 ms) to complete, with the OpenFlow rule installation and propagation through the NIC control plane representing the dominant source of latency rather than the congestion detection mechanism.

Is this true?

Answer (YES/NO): NO